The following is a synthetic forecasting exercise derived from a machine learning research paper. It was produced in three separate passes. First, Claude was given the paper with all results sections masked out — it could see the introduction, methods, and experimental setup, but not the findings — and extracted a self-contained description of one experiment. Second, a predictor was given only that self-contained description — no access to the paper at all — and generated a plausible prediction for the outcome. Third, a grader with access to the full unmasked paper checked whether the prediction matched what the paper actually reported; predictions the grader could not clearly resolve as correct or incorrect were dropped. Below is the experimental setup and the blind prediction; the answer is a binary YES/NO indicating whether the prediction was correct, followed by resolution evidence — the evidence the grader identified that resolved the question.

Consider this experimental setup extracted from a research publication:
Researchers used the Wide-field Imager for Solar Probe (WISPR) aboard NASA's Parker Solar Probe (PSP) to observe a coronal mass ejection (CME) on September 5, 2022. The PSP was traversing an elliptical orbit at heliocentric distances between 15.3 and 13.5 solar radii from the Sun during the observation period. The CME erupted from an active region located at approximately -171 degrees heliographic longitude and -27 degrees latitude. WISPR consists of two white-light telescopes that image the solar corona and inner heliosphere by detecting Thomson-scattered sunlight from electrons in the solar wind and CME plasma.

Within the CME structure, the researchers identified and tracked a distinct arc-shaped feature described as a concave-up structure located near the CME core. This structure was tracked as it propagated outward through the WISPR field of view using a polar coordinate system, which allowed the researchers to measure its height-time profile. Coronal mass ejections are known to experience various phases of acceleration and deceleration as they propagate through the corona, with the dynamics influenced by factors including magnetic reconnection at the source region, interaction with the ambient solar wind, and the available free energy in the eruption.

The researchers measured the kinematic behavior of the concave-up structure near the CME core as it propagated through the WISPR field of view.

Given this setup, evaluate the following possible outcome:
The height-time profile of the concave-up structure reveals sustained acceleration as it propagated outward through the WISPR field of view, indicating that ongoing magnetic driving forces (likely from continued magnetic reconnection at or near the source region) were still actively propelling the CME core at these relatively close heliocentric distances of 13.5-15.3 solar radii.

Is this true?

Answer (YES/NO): NO